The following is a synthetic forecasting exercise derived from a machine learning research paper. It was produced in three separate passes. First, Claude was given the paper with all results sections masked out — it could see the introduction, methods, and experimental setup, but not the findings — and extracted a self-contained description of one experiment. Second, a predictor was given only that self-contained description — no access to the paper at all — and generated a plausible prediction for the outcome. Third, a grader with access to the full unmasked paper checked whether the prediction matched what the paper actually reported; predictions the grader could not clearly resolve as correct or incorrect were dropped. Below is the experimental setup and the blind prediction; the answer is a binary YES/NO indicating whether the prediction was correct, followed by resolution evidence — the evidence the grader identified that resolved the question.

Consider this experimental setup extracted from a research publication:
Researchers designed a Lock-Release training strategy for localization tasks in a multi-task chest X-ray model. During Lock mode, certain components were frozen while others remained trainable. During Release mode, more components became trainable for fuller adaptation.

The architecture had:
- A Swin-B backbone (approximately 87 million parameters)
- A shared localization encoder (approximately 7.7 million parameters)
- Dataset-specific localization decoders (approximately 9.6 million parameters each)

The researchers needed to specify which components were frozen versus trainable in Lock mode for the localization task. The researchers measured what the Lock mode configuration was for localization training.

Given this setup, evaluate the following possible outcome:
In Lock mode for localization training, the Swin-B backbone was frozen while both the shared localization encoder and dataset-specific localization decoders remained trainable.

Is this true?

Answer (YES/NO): NO